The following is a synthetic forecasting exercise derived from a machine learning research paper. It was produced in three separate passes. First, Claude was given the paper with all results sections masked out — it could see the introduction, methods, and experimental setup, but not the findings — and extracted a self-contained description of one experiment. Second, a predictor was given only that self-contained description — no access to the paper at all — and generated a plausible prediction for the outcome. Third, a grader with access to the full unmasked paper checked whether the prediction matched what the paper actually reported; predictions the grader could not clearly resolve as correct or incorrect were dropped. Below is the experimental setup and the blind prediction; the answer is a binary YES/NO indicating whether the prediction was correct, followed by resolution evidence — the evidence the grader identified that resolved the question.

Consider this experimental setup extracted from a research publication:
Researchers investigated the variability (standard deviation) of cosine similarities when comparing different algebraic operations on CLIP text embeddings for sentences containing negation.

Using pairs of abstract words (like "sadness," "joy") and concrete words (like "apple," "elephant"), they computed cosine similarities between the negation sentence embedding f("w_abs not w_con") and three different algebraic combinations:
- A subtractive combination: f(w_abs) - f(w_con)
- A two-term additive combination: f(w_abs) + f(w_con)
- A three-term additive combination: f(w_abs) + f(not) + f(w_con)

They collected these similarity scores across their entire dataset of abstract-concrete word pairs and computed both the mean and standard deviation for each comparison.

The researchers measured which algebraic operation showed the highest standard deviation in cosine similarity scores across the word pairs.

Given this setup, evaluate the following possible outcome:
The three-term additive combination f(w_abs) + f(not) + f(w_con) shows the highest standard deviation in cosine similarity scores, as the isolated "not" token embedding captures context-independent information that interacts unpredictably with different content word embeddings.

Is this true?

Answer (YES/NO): NO